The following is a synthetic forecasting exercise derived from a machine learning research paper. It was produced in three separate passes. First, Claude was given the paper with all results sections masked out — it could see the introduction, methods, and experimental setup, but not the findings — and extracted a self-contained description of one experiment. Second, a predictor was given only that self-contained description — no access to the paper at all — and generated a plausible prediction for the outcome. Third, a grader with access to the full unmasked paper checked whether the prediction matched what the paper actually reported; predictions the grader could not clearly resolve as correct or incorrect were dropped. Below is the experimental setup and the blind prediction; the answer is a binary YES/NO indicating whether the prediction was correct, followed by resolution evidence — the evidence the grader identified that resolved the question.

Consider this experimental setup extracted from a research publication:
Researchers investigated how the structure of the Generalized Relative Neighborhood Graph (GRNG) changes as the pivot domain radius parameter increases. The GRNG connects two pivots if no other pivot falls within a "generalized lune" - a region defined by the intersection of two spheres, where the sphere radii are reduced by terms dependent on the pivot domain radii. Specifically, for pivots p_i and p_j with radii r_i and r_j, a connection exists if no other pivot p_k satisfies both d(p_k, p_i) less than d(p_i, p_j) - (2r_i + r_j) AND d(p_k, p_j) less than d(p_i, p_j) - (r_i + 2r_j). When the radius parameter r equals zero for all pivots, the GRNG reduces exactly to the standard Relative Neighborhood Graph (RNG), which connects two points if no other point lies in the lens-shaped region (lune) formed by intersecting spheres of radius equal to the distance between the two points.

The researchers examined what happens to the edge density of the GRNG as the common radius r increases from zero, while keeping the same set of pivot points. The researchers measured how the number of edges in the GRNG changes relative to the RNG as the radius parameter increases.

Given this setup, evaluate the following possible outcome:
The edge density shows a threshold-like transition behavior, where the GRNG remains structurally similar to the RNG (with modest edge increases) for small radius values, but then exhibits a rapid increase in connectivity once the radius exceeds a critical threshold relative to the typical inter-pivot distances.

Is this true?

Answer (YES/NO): NO